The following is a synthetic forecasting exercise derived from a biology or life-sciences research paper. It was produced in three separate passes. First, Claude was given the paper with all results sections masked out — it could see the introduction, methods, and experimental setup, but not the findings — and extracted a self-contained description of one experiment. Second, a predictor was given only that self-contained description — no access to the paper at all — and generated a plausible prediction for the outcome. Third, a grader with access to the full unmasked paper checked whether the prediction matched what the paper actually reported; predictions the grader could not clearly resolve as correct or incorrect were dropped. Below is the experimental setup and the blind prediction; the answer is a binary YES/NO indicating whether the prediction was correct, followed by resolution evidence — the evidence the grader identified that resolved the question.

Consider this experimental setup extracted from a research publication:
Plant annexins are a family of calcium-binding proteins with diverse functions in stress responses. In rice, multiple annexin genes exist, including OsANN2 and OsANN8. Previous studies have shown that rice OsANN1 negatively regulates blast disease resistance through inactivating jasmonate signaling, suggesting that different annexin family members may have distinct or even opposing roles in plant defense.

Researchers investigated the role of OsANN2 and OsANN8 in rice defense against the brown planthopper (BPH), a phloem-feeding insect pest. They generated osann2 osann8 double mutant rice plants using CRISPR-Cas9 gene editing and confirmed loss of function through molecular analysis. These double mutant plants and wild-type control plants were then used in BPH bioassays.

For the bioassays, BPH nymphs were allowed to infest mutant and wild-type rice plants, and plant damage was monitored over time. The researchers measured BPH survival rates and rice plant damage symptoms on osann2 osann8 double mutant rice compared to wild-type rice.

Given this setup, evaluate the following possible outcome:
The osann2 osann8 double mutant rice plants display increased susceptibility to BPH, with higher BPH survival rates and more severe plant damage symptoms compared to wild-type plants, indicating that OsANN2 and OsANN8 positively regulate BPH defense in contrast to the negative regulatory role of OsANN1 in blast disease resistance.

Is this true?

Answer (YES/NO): YES